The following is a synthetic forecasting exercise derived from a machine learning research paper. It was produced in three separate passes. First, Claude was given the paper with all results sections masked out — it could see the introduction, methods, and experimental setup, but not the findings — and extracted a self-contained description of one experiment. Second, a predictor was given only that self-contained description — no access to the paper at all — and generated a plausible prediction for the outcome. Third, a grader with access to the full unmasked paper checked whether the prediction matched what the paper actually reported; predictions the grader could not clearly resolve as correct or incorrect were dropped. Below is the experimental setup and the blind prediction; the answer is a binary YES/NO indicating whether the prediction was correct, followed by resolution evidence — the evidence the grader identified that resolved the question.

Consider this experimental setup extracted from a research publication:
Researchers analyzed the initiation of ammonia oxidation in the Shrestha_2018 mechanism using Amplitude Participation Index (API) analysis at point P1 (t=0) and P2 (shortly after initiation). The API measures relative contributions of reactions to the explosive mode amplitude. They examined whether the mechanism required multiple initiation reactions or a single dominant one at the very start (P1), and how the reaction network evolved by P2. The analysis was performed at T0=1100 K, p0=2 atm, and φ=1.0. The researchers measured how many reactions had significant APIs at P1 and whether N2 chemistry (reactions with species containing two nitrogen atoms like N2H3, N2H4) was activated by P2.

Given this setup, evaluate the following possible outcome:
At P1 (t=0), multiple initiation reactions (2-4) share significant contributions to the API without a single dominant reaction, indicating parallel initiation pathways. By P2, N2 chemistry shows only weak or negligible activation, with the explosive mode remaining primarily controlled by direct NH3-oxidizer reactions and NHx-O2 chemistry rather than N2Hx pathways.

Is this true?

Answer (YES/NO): NO